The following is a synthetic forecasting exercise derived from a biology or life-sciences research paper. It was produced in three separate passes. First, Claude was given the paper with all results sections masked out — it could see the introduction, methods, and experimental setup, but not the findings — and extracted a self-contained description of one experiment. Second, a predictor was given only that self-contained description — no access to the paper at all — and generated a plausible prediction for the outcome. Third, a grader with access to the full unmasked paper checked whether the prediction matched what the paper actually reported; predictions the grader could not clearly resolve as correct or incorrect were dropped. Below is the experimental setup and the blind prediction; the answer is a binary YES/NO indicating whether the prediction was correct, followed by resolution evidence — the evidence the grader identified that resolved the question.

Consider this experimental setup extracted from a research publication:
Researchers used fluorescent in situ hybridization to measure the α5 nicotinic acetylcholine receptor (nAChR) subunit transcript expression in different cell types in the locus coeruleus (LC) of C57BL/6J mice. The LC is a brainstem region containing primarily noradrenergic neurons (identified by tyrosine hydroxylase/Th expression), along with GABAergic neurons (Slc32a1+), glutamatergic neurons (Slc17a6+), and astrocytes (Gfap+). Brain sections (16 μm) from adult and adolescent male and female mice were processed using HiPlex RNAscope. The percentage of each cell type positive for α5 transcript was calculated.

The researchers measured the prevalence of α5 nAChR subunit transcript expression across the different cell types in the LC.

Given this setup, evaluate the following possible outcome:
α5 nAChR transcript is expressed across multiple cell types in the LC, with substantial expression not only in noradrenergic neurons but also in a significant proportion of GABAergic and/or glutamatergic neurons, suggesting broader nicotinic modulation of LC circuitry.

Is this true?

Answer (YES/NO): NO